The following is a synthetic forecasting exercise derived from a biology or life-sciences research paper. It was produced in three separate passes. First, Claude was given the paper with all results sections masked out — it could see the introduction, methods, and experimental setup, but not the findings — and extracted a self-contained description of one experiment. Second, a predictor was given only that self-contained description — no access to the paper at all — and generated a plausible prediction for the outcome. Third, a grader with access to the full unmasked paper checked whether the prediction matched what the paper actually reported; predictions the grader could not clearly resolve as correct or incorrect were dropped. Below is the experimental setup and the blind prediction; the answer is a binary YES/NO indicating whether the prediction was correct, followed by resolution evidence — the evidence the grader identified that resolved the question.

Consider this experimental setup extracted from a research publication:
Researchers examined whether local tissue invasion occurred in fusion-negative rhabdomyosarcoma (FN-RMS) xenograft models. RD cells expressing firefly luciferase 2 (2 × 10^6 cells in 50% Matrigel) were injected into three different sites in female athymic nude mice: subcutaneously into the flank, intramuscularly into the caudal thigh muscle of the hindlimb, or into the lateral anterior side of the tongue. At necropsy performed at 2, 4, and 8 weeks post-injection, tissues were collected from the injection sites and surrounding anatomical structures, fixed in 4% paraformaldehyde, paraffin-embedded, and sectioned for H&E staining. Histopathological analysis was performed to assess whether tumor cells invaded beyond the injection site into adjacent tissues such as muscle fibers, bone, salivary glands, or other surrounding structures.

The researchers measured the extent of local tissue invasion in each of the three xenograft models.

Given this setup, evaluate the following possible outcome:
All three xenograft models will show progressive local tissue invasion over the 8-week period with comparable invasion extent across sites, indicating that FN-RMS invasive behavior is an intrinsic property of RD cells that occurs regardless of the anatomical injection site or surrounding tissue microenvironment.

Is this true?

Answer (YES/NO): NO